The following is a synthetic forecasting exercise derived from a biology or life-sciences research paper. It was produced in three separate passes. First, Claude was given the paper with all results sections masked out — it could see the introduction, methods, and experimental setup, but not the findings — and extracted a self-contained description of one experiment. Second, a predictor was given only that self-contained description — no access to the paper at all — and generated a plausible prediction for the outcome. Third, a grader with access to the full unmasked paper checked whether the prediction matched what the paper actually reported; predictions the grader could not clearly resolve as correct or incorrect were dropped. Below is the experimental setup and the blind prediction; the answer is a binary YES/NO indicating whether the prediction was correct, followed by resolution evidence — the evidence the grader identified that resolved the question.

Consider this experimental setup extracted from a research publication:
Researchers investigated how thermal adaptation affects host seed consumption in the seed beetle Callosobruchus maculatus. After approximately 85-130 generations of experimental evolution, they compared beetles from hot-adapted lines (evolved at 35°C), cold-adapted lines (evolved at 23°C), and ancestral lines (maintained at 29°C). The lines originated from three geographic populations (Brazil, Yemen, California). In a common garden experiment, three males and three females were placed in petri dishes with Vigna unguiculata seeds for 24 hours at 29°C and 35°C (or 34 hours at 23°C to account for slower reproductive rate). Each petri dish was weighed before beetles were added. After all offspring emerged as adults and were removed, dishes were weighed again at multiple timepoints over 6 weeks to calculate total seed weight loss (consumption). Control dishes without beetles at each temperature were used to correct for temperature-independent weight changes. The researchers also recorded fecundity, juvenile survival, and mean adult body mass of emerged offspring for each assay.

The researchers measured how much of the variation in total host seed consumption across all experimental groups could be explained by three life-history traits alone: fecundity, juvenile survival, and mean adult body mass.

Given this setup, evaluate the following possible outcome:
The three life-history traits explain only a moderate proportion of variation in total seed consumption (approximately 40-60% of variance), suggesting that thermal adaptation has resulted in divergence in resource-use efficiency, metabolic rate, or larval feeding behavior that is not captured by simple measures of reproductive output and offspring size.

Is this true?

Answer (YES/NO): NO